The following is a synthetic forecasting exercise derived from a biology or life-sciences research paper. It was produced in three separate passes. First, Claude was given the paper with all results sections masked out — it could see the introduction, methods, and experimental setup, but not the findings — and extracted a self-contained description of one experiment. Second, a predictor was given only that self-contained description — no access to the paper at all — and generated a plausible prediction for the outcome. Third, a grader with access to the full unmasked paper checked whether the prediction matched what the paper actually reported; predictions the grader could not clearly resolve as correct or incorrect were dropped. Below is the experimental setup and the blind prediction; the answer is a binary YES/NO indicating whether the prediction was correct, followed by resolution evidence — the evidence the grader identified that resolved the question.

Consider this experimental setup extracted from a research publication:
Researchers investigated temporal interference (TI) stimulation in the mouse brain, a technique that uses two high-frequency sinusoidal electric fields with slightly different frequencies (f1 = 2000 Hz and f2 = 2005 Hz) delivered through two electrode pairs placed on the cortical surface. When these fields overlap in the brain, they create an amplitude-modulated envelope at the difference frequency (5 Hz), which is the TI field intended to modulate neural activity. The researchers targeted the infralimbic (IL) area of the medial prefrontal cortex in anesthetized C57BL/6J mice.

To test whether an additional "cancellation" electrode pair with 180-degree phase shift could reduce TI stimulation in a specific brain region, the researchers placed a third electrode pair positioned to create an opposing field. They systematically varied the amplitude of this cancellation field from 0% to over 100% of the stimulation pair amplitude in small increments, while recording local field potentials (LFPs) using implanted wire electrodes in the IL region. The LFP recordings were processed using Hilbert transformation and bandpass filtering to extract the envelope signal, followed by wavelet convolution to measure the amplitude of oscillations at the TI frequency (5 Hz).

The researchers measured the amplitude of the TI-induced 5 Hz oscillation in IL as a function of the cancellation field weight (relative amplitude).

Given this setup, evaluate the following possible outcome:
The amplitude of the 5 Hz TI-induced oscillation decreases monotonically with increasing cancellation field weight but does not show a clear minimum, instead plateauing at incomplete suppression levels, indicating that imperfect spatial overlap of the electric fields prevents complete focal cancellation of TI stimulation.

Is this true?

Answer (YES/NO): NO